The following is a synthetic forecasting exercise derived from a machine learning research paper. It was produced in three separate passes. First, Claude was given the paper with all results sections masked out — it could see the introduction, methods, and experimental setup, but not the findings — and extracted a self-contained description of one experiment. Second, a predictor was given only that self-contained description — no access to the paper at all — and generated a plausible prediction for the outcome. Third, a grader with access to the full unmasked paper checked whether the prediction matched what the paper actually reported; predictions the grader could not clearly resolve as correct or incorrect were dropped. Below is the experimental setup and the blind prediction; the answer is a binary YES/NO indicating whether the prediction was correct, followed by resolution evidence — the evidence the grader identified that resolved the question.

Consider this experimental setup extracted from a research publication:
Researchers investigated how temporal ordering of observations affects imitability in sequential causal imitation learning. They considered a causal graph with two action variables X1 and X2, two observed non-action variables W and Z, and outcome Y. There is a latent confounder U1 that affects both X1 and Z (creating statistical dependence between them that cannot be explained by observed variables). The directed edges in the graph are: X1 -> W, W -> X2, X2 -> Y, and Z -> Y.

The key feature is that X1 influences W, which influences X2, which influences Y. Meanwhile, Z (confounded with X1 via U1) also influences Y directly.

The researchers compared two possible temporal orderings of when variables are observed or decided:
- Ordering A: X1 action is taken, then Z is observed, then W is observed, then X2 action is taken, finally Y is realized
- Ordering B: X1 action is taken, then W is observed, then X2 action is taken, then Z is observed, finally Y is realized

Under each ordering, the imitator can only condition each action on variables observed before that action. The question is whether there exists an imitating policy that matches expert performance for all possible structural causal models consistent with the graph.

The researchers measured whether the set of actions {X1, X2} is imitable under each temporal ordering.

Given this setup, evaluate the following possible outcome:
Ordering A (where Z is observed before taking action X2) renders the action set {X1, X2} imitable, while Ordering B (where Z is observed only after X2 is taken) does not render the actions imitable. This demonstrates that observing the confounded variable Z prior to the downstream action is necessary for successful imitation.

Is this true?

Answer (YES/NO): YES